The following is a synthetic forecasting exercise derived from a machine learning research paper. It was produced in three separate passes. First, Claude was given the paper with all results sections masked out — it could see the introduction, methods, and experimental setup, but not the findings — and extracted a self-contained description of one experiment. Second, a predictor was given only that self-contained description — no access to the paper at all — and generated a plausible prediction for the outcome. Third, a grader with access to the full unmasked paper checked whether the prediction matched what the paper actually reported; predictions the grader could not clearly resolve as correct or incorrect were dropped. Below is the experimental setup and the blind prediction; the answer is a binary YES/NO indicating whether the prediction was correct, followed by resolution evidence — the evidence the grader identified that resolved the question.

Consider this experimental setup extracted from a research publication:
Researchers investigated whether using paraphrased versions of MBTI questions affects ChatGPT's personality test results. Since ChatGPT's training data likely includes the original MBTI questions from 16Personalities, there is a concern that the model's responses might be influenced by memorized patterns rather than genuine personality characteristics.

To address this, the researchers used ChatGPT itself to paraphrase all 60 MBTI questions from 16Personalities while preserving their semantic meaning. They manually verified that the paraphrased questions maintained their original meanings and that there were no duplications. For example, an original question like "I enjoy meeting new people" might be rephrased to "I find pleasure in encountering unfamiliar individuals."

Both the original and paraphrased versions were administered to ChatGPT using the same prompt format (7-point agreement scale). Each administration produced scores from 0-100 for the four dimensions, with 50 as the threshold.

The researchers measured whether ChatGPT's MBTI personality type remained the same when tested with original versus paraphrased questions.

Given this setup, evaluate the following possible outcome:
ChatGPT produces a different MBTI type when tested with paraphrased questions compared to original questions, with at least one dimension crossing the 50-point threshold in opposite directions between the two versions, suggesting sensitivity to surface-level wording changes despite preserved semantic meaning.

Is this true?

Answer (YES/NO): NO